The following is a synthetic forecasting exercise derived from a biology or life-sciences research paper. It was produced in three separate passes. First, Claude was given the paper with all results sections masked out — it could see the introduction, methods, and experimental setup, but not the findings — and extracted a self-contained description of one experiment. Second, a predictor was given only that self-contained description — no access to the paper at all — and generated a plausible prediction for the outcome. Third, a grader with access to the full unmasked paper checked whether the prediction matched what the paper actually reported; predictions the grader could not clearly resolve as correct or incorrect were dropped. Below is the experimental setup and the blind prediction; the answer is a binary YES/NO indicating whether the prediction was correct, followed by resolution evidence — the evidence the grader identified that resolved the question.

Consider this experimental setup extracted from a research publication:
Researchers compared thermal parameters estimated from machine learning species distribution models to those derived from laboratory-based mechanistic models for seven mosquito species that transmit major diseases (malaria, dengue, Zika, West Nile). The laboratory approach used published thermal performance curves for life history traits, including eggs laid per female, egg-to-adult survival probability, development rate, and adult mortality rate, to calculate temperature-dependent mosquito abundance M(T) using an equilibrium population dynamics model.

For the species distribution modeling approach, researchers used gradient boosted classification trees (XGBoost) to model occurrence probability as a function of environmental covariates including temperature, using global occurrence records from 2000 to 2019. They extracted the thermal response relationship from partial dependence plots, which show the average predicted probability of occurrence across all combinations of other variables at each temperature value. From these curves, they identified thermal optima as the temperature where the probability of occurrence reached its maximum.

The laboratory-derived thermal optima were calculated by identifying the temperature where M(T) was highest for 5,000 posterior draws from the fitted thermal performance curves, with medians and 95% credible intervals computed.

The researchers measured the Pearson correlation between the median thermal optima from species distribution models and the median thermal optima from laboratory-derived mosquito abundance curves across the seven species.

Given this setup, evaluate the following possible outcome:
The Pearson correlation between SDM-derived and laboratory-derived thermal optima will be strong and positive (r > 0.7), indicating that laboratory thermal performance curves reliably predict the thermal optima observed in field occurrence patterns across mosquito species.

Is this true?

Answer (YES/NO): NO